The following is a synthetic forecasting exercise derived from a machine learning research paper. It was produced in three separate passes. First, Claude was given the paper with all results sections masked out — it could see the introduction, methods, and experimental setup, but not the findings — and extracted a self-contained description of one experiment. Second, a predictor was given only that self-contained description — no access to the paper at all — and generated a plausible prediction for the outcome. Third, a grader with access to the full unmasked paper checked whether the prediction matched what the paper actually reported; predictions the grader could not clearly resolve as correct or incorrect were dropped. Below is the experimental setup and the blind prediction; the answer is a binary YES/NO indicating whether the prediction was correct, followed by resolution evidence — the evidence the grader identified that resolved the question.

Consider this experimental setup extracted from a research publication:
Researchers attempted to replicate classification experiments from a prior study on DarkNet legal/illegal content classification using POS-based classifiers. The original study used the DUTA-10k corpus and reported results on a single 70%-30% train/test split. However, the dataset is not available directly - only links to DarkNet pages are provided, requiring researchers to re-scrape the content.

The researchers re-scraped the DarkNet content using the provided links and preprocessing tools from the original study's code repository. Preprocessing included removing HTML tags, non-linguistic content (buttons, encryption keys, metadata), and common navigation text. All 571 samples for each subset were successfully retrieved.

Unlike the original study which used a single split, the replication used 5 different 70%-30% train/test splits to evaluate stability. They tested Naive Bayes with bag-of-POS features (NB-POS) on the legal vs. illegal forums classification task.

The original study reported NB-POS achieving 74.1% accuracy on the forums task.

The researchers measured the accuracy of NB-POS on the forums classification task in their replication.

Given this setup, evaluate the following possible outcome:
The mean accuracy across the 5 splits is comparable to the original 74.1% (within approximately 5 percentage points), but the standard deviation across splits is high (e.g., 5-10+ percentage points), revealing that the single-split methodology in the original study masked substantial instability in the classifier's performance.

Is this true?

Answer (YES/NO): NO